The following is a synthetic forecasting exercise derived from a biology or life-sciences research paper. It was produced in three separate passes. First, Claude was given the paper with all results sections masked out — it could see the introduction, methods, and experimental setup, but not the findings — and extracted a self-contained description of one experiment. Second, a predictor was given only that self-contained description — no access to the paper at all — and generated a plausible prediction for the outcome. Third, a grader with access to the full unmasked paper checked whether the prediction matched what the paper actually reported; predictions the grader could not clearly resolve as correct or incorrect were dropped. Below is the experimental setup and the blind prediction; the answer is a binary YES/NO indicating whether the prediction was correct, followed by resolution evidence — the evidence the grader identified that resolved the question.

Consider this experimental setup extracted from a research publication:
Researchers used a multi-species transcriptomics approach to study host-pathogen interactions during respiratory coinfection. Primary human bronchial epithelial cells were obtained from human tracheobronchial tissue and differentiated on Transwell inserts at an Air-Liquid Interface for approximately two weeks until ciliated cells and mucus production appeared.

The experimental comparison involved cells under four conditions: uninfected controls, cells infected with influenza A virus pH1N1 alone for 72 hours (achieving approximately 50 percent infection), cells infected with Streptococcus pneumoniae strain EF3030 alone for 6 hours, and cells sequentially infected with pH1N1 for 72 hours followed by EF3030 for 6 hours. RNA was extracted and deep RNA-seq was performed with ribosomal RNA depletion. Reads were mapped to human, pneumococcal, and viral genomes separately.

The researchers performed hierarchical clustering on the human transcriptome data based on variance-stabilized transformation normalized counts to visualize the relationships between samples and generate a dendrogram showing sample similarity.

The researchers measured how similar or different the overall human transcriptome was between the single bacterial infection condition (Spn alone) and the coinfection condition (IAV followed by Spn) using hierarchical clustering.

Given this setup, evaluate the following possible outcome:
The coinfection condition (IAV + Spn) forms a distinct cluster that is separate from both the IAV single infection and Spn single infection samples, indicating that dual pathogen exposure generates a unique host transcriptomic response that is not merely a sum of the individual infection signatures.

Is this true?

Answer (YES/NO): NO